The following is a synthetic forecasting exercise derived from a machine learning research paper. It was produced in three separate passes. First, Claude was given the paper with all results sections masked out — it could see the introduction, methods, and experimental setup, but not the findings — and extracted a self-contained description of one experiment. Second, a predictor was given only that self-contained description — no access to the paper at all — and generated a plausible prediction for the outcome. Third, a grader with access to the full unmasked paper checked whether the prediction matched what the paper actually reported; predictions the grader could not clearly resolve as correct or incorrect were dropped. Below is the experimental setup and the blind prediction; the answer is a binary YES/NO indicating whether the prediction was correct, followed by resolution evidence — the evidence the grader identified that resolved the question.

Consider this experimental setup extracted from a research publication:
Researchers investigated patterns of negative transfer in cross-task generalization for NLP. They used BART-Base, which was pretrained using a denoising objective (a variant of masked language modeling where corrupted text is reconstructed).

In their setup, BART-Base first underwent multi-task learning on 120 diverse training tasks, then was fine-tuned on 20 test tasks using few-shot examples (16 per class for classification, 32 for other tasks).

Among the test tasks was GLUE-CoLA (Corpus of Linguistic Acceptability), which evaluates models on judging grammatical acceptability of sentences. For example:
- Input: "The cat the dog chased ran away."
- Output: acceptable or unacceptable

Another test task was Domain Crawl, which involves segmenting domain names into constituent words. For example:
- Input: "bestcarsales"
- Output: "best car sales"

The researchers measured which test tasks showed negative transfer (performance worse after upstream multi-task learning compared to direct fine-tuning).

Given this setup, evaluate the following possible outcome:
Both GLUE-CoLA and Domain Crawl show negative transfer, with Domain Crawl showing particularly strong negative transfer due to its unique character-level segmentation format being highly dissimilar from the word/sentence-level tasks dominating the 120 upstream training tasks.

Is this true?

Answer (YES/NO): NO